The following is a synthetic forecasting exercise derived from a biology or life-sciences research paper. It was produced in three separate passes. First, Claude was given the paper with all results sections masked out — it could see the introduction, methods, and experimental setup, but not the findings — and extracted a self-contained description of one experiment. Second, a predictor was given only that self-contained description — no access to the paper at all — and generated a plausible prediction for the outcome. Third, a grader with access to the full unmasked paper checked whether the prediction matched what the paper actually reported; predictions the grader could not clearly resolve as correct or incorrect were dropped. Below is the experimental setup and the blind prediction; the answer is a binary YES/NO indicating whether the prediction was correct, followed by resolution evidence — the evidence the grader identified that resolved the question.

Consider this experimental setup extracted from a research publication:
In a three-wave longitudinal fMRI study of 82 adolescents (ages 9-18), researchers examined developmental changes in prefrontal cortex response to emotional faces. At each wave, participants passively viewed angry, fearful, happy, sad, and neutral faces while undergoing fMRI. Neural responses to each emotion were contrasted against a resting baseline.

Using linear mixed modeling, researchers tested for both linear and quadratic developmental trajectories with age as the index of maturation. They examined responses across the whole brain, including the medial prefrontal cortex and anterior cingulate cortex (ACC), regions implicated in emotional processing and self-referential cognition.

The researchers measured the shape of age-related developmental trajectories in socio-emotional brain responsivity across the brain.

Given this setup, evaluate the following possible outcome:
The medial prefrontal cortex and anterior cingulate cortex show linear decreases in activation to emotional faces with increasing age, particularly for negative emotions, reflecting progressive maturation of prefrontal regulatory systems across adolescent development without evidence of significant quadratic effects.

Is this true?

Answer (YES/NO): NO